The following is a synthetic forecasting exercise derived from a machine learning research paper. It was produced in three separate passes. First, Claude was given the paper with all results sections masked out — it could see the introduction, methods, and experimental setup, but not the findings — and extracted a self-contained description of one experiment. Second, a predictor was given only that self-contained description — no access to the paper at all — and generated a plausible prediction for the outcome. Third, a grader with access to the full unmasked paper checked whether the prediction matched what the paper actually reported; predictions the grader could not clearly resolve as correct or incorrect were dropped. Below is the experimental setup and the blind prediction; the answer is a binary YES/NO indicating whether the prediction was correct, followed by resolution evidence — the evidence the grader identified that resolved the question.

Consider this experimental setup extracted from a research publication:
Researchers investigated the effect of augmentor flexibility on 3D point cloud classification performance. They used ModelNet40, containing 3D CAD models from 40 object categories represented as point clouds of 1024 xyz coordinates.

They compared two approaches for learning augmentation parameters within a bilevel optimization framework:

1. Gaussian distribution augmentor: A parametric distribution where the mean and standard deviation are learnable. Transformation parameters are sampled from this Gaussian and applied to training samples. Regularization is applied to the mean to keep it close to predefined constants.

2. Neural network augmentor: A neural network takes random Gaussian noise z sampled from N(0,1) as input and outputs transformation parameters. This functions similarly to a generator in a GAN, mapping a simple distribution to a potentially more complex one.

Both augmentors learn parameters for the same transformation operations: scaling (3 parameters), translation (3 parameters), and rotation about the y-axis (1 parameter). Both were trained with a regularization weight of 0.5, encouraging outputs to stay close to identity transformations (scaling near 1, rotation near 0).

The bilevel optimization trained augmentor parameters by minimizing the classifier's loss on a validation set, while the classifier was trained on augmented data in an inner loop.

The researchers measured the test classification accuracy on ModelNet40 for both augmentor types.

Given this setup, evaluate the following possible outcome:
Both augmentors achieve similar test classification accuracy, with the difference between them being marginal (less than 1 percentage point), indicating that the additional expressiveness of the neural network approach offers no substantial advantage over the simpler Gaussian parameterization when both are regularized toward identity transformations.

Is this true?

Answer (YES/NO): NO